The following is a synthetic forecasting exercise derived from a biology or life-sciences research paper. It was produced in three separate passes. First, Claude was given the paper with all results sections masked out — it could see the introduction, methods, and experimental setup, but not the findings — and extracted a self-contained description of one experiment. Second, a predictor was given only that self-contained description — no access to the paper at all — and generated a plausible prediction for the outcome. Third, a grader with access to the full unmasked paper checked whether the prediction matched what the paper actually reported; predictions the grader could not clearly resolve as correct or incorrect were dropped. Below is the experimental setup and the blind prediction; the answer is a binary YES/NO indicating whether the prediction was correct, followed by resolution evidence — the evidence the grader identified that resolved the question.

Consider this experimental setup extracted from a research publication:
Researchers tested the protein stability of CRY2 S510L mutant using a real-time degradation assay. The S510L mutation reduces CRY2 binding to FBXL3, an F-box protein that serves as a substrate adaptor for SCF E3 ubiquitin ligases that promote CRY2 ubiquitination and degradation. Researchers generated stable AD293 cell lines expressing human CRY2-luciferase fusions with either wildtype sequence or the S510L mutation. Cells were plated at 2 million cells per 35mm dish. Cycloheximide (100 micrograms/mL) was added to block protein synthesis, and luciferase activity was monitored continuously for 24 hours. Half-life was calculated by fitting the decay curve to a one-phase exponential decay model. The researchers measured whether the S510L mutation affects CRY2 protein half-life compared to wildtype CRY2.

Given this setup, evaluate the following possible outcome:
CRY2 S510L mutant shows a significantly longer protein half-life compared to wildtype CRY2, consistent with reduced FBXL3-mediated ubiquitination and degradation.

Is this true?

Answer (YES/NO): NO